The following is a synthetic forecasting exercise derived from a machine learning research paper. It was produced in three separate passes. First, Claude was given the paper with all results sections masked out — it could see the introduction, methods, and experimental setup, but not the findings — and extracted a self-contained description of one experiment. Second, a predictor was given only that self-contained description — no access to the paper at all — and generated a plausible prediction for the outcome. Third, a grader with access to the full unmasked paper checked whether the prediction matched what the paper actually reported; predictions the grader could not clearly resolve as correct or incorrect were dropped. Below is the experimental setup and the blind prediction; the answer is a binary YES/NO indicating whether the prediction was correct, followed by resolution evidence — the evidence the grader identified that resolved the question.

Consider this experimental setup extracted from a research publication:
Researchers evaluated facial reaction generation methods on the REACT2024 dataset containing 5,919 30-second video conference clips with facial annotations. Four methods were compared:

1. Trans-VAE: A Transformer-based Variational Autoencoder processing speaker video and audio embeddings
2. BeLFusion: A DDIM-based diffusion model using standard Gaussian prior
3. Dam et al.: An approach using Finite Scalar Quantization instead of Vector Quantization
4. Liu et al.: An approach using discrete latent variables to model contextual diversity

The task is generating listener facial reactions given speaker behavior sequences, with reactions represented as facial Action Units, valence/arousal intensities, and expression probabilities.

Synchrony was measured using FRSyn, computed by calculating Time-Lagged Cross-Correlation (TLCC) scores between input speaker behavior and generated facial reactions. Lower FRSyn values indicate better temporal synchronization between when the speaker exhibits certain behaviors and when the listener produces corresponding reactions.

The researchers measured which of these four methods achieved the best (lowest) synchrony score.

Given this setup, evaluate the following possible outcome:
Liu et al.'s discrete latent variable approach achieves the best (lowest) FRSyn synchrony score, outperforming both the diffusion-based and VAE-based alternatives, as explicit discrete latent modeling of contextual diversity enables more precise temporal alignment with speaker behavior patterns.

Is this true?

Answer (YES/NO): YES